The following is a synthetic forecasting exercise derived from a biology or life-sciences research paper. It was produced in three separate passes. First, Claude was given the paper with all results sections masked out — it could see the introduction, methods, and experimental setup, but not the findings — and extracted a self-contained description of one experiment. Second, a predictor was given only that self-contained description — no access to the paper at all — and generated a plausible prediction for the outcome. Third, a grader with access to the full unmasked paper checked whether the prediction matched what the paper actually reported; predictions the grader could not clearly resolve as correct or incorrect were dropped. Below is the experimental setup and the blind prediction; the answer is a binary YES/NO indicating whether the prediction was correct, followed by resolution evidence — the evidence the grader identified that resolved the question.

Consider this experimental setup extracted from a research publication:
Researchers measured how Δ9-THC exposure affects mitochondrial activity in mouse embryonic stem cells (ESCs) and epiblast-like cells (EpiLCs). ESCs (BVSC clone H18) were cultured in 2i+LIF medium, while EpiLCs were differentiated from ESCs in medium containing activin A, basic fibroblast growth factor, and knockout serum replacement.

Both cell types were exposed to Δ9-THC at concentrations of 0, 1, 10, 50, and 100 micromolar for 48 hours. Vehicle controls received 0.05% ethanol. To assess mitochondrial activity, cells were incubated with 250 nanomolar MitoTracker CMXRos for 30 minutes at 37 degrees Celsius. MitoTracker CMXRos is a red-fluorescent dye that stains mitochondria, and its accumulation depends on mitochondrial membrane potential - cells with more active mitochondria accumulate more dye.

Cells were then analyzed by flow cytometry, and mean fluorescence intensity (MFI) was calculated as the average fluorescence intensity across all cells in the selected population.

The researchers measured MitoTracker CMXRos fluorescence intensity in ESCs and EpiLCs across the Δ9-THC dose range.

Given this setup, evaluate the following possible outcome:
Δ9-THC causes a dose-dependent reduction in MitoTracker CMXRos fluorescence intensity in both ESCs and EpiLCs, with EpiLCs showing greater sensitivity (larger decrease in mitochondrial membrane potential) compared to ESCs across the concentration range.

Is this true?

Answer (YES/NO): NO